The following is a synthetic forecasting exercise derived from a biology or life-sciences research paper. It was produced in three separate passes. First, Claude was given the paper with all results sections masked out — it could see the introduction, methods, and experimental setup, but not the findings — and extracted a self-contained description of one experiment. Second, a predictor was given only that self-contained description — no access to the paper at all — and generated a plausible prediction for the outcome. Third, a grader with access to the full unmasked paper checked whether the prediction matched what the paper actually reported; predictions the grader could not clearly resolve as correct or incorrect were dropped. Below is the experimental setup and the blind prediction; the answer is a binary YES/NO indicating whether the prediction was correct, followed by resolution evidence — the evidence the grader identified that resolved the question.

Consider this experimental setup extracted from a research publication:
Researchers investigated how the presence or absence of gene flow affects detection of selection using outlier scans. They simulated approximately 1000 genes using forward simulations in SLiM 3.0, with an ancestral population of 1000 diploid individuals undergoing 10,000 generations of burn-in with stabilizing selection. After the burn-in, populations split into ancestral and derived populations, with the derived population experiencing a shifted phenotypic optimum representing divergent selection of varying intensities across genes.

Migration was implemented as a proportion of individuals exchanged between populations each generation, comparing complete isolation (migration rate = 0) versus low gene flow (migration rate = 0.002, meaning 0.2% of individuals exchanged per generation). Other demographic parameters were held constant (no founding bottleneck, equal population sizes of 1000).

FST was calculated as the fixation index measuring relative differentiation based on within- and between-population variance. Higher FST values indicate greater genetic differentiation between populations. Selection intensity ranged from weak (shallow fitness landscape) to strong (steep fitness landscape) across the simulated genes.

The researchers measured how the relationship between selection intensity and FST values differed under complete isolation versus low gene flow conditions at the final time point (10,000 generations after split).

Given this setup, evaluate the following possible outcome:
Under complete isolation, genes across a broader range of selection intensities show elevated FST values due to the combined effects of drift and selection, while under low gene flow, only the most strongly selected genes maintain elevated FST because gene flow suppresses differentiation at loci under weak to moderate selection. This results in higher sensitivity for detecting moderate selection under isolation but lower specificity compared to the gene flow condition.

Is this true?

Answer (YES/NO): NO